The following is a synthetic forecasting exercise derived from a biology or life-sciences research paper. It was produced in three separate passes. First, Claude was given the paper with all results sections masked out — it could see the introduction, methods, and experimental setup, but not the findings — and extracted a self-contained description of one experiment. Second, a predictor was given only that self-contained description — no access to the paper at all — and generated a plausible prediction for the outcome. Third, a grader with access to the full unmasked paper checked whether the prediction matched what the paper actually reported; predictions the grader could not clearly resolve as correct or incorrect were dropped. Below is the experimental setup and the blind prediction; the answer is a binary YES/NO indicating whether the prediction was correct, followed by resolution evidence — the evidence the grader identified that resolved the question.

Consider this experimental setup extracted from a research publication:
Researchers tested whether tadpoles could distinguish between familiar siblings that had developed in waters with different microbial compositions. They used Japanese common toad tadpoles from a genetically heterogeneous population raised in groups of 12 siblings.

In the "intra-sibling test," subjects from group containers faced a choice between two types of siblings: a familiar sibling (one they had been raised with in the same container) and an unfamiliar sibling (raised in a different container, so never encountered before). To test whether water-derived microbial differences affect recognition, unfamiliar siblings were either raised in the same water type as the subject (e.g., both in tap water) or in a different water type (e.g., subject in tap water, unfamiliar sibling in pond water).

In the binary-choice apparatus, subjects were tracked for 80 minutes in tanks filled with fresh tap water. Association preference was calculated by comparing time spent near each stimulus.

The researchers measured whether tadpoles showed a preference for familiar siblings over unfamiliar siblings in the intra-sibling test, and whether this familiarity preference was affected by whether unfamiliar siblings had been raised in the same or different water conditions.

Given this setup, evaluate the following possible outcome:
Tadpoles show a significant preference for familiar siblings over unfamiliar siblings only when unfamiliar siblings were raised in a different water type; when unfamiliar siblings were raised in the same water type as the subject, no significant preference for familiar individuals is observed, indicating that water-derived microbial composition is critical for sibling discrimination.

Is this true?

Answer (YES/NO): YES